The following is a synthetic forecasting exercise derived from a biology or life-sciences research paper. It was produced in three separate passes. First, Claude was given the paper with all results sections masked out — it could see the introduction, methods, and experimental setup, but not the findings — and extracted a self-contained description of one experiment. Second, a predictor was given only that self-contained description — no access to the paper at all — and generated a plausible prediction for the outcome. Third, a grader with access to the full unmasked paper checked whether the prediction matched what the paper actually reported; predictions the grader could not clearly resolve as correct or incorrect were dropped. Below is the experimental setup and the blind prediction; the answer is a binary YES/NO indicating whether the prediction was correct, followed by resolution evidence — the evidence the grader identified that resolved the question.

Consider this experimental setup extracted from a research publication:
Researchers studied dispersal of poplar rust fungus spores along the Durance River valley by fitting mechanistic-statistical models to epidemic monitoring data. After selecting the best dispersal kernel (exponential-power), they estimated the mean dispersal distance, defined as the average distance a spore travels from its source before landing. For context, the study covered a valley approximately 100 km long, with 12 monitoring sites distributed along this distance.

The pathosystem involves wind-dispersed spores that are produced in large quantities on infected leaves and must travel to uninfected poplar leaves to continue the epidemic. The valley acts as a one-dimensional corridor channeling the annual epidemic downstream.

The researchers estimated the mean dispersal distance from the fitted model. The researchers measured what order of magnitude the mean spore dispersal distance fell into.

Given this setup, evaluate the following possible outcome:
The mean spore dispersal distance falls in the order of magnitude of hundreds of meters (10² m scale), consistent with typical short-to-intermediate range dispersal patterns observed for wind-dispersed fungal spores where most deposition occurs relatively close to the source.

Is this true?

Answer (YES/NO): NO